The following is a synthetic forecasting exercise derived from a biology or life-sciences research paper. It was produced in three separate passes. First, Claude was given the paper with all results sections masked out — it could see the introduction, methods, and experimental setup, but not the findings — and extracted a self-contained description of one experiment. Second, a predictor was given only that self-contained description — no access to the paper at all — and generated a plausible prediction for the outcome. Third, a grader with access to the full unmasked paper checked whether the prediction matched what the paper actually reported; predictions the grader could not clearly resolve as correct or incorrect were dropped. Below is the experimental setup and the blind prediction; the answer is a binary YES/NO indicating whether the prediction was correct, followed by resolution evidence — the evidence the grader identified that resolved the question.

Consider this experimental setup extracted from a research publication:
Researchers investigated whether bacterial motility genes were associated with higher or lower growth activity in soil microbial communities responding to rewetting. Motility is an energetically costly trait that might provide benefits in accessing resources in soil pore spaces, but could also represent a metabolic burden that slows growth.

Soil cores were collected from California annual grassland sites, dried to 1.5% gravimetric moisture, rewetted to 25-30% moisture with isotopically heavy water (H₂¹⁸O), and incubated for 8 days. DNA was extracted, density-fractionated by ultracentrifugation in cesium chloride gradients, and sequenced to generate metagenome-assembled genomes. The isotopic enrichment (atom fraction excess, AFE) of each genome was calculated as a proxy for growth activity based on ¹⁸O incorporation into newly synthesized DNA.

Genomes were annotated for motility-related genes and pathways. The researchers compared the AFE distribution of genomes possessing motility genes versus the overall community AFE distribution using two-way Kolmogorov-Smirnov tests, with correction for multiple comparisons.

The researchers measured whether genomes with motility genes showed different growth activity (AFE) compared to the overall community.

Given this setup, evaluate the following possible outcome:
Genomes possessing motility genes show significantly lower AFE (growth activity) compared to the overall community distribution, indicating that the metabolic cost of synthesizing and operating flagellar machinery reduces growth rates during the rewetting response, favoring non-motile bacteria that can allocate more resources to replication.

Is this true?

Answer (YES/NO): NO